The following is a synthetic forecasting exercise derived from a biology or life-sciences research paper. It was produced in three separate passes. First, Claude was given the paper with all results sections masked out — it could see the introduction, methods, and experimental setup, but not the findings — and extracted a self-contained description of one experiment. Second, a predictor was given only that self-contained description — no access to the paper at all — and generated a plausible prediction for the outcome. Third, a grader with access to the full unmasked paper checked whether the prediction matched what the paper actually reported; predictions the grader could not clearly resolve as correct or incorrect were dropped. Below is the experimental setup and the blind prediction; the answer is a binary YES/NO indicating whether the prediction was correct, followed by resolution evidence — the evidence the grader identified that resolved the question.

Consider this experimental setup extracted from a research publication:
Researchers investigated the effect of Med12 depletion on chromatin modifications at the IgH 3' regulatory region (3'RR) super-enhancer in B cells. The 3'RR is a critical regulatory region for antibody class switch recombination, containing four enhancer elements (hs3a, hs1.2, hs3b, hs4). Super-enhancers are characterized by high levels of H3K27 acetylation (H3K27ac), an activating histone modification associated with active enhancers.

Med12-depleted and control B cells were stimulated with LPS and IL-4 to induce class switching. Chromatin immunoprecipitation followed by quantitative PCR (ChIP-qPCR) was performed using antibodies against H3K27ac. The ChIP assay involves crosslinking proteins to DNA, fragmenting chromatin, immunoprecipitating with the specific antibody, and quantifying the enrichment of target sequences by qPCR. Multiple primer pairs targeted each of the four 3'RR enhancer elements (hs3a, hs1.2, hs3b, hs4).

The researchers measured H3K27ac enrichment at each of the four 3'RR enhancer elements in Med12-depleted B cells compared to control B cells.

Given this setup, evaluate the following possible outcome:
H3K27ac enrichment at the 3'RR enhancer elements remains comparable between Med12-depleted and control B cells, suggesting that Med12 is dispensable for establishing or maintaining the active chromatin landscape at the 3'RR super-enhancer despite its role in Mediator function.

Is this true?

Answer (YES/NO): NO